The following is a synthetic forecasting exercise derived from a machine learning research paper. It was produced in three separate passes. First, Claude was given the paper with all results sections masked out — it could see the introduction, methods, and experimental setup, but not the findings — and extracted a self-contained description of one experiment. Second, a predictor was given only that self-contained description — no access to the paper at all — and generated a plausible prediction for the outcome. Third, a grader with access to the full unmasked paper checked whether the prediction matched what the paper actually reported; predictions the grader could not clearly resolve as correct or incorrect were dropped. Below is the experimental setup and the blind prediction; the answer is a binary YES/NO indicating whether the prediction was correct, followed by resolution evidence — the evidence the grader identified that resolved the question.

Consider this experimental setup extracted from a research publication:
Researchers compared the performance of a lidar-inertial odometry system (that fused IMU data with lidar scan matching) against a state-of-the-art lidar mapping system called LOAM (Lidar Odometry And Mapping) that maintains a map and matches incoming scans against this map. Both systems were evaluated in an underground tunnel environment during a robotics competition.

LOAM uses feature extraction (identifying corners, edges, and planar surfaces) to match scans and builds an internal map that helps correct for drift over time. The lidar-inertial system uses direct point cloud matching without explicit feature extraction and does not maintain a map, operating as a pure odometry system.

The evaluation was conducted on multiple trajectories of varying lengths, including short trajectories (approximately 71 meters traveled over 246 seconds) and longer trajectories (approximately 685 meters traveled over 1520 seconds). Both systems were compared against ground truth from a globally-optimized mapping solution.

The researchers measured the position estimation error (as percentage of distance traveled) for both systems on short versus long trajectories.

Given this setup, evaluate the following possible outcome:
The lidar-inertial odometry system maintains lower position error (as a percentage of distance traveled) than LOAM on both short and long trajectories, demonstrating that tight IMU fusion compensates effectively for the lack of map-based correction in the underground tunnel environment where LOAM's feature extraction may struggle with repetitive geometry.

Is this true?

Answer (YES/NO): NO